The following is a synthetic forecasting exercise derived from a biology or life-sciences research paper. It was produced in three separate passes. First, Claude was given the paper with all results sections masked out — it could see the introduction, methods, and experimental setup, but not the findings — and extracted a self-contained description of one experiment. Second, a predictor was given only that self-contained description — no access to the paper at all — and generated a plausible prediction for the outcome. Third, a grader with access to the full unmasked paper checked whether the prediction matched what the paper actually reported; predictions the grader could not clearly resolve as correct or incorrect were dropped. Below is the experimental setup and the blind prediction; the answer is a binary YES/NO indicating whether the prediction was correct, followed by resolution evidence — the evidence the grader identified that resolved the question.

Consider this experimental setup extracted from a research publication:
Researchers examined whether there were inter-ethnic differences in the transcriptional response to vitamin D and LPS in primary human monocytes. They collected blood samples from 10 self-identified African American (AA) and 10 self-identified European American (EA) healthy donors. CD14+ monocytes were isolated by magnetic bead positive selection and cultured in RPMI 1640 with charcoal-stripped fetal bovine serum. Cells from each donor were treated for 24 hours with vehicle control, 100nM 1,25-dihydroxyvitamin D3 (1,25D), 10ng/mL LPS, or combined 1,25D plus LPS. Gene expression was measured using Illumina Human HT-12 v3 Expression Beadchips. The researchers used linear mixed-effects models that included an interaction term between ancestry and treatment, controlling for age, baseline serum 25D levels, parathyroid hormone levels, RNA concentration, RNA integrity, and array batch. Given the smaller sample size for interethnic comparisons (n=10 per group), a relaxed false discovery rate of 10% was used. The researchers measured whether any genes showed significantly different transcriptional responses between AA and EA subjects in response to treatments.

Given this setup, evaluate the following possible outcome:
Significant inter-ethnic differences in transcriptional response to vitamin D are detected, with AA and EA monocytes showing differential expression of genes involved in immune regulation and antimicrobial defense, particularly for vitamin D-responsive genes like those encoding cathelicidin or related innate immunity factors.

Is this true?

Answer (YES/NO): NO